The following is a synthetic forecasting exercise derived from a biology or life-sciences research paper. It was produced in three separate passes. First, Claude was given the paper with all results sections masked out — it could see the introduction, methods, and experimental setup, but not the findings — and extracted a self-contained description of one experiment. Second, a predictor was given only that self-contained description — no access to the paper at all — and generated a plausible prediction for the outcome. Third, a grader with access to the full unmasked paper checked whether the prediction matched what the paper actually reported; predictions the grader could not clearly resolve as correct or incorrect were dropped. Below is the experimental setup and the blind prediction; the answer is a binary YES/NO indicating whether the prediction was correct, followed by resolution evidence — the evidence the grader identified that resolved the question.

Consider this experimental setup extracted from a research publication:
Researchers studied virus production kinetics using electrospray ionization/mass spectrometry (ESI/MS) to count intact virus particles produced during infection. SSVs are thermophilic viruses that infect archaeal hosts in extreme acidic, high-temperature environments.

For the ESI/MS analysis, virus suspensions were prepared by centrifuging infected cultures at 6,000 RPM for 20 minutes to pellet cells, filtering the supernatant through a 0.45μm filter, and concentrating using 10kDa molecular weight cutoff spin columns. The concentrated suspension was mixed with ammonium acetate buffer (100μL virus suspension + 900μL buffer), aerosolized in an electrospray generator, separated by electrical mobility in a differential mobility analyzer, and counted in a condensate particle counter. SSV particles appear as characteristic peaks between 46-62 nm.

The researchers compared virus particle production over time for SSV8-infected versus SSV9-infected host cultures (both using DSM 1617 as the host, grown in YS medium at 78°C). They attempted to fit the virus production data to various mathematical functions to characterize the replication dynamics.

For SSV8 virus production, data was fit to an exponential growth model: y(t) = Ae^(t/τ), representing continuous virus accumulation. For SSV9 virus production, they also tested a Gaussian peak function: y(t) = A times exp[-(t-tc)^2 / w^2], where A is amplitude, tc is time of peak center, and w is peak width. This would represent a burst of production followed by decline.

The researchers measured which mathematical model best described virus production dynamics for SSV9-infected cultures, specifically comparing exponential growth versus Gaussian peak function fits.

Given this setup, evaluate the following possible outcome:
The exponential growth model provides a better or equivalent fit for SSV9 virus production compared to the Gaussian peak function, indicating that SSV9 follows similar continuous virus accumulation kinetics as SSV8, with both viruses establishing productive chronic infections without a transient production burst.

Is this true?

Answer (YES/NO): NO